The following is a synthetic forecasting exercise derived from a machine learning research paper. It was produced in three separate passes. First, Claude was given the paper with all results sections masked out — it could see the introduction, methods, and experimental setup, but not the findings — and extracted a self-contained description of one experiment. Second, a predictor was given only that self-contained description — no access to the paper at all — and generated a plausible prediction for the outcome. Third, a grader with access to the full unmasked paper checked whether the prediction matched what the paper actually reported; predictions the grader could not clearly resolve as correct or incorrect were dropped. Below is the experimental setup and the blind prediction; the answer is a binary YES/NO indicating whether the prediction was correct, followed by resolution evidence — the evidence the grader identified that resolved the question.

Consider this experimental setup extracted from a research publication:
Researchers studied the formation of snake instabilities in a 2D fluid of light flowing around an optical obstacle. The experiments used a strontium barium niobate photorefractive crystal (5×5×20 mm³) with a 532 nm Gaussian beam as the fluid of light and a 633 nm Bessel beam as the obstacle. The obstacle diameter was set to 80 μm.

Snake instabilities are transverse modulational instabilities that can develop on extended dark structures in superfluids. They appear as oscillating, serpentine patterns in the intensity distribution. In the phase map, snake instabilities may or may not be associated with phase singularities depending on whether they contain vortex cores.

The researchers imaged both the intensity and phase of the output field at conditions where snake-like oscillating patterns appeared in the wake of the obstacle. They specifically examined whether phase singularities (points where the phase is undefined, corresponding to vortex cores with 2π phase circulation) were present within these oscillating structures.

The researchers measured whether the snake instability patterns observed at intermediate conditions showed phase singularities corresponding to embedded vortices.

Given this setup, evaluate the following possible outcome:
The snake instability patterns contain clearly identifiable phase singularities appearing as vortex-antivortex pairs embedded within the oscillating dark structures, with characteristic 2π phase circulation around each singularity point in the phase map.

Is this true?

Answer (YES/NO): NO